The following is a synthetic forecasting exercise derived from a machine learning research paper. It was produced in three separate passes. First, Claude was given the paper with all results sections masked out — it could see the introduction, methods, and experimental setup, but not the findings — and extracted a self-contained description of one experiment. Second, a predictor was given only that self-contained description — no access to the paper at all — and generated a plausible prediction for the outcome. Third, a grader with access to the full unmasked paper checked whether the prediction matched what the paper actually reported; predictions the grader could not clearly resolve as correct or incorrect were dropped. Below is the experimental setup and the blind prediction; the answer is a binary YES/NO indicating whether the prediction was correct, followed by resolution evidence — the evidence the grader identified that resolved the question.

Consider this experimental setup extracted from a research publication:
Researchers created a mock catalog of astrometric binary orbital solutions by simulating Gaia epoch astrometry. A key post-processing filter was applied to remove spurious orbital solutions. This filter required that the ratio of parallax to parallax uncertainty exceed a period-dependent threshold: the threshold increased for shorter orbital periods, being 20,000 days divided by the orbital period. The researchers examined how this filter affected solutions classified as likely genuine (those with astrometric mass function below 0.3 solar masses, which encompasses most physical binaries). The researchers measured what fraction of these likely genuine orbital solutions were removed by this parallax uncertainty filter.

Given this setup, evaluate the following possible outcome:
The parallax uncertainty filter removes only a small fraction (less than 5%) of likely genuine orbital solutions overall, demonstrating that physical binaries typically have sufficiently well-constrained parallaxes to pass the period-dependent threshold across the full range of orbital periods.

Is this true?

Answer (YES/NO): NO